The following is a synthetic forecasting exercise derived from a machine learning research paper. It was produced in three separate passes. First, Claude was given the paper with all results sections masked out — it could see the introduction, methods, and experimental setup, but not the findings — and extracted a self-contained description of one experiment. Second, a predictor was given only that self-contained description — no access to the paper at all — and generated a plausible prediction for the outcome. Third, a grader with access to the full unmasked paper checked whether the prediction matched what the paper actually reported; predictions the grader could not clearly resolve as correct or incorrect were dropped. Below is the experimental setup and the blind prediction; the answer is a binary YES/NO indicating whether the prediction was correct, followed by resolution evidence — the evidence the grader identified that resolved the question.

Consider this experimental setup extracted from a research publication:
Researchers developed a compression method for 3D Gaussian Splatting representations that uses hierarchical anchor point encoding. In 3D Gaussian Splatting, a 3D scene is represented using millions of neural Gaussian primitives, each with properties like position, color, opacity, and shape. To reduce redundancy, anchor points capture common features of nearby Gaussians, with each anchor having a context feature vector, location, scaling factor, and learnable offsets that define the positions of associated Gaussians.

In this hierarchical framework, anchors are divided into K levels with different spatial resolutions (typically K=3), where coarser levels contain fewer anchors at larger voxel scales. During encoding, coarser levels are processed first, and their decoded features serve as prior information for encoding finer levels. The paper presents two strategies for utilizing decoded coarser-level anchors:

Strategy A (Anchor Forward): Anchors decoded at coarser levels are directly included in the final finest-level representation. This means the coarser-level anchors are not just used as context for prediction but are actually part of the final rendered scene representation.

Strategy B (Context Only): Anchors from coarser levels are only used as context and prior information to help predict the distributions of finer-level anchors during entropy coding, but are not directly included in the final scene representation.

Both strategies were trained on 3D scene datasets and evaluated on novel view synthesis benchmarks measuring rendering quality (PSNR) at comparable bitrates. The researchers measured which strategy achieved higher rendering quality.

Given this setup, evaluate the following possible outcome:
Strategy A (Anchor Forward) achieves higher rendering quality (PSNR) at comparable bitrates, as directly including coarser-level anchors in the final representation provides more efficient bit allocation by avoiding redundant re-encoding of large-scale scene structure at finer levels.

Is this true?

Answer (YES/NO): NO